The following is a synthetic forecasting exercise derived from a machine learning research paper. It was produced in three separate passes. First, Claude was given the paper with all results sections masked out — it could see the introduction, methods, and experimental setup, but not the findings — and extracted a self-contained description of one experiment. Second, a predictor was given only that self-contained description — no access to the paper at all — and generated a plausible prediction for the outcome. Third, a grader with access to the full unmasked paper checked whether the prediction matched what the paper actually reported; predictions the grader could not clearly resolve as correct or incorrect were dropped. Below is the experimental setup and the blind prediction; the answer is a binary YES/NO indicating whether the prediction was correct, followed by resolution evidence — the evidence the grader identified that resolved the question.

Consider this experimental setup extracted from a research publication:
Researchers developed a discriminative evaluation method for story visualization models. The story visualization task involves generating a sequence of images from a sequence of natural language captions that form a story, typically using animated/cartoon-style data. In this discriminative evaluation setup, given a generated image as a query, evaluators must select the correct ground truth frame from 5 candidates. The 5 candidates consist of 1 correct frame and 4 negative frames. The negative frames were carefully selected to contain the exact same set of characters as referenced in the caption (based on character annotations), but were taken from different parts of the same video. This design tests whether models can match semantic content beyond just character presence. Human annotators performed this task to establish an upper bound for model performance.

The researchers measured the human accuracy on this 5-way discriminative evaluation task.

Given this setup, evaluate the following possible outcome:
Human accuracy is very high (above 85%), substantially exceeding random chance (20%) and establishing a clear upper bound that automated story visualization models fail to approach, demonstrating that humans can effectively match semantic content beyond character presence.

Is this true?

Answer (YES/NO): YES